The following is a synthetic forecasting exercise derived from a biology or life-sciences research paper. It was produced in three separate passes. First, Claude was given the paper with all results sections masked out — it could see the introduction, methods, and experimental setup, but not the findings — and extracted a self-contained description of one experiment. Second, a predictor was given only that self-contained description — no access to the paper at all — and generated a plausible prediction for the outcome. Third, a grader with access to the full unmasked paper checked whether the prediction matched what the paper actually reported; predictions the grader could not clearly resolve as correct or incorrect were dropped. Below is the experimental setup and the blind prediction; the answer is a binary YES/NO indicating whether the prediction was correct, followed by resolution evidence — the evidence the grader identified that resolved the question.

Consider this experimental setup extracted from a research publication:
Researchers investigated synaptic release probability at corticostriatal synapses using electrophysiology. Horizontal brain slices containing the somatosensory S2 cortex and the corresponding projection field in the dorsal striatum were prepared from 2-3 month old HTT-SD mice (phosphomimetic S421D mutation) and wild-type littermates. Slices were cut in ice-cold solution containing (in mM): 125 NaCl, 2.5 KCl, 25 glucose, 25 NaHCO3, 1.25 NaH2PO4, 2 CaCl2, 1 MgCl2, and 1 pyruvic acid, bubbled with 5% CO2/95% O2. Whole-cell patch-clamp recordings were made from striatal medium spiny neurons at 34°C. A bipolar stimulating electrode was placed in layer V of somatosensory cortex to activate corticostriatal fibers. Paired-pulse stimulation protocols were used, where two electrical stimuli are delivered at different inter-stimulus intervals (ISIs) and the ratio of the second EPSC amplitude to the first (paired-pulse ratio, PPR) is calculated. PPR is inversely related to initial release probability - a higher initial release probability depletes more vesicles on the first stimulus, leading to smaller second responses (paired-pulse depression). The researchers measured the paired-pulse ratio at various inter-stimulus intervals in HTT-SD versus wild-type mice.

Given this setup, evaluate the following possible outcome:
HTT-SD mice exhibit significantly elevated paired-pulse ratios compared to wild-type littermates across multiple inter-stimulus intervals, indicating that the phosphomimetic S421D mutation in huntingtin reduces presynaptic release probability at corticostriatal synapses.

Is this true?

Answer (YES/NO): NO